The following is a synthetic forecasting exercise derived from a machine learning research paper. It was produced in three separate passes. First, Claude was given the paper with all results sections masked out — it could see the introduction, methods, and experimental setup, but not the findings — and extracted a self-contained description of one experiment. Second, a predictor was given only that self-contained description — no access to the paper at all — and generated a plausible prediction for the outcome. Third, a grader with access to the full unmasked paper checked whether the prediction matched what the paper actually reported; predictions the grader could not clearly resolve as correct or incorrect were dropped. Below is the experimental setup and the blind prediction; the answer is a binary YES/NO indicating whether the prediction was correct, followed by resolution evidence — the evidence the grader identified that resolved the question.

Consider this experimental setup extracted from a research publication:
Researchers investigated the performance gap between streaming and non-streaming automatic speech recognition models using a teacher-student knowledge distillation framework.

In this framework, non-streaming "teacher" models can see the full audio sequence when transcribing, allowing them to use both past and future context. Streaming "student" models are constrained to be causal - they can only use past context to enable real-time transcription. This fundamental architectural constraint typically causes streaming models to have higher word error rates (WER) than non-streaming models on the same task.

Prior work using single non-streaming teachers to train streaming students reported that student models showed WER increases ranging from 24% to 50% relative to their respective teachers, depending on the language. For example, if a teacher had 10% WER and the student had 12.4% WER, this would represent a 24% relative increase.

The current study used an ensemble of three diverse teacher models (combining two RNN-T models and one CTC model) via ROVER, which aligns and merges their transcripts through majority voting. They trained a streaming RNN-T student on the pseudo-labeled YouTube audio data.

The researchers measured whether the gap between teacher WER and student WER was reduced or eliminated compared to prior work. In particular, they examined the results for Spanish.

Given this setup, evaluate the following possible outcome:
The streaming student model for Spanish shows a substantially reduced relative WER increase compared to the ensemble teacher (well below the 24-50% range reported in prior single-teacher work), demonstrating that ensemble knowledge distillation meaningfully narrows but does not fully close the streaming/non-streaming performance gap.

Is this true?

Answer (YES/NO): NO